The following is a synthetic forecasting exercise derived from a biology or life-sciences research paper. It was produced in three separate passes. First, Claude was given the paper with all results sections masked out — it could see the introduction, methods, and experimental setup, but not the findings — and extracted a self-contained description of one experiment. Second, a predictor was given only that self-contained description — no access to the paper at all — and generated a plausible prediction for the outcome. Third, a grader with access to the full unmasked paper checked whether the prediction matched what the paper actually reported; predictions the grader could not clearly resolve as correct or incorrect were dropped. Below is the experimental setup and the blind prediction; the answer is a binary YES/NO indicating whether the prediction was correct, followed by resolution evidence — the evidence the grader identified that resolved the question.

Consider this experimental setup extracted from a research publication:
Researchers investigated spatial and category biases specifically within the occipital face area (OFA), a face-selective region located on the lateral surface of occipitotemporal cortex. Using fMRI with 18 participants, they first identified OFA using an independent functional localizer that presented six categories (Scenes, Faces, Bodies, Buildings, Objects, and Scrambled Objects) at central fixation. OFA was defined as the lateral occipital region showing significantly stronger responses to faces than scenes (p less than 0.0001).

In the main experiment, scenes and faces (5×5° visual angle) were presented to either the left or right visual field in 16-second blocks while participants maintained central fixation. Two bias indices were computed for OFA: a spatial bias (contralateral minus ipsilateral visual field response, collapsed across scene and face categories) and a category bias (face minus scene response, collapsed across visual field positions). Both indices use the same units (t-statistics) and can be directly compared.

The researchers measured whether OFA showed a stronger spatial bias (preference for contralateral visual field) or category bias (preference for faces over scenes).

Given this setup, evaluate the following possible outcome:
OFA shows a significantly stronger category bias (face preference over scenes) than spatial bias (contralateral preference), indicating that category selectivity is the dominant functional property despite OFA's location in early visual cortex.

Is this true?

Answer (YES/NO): NO